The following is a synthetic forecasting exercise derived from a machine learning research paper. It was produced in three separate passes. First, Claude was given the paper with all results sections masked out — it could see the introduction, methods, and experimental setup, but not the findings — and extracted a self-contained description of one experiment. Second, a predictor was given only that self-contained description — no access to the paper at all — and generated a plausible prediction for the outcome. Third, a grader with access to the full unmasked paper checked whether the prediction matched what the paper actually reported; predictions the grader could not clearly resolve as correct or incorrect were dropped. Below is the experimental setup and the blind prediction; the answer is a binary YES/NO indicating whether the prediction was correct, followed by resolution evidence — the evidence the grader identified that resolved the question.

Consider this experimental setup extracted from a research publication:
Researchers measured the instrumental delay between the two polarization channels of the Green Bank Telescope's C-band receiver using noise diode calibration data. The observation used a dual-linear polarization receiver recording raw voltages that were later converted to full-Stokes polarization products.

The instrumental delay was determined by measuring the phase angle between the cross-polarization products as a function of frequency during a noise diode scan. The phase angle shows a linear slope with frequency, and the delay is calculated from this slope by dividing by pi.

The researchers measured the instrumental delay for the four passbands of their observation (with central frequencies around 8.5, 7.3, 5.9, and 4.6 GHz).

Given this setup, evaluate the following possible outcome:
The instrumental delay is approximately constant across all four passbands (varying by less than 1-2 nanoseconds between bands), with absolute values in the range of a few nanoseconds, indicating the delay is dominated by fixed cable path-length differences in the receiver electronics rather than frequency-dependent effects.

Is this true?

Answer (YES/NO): NO